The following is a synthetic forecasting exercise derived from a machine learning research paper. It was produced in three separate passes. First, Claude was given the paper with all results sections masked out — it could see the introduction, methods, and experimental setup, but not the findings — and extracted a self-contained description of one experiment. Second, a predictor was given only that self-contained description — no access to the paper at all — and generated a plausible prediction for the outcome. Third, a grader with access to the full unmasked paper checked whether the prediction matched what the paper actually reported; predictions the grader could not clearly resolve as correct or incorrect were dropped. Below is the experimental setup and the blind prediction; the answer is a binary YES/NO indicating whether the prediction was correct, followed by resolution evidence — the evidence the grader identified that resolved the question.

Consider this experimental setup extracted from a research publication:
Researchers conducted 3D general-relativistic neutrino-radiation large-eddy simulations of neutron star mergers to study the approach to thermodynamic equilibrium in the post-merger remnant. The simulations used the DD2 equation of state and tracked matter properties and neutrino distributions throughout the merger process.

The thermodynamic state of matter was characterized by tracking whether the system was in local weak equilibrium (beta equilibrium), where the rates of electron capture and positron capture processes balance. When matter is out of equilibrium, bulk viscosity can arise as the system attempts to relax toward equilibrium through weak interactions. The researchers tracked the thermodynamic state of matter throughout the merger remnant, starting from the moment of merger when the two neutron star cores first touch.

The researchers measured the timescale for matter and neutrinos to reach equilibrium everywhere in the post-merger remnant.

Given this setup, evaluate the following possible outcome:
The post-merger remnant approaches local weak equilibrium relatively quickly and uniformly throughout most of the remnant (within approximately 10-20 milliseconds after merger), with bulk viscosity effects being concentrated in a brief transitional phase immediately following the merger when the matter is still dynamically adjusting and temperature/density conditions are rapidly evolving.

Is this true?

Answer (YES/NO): NO